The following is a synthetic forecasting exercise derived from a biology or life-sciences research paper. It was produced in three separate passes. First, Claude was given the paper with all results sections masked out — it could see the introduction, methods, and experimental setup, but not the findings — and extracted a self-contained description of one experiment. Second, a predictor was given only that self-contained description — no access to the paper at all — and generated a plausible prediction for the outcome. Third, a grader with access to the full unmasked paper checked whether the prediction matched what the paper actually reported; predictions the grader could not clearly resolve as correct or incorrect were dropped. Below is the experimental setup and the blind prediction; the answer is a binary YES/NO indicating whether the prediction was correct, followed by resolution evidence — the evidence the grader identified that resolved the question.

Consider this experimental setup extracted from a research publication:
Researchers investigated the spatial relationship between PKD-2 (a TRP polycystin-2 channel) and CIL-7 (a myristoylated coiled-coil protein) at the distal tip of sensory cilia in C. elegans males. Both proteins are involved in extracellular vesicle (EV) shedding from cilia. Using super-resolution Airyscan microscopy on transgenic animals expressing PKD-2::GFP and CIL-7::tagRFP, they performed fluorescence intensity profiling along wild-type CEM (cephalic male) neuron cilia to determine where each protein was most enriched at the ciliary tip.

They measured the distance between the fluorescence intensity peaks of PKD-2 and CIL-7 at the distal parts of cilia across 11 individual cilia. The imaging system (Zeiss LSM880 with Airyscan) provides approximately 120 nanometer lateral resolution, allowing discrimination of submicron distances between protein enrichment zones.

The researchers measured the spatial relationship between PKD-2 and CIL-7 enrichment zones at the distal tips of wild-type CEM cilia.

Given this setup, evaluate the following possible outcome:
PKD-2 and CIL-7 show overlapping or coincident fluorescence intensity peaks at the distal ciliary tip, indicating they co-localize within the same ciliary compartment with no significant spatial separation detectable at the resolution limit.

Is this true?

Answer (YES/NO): NO